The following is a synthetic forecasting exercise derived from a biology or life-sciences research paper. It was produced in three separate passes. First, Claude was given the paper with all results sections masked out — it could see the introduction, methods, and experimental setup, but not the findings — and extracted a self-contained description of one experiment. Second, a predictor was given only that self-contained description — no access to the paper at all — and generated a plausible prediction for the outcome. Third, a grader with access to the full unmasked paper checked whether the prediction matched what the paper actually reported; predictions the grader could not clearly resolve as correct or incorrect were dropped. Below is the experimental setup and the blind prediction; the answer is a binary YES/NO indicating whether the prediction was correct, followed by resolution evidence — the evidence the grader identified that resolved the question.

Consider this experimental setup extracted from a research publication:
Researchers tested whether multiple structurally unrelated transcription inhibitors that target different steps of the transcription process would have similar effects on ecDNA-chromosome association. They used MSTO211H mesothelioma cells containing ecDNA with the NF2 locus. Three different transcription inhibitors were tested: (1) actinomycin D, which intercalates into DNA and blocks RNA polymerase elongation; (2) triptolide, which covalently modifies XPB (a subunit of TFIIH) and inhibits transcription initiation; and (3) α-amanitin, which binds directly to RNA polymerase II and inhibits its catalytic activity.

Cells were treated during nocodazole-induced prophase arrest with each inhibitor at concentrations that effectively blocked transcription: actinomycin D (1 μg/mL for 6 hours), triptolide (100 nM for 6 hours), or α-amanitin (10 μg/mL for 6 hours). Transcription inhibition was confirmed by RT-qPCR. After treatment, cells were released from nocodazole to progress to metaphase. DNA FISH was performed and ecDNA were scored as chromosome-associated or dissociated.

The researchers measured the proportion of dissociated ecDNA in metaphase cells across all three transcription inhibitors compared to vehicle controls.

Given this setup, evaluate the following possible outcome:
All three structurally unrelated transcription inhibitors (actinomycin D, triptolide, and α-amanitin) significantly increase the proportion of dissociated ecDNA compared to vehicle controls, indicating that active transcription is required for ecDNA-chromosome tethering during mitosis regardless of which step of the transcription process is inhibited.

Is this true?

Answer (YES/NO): YES